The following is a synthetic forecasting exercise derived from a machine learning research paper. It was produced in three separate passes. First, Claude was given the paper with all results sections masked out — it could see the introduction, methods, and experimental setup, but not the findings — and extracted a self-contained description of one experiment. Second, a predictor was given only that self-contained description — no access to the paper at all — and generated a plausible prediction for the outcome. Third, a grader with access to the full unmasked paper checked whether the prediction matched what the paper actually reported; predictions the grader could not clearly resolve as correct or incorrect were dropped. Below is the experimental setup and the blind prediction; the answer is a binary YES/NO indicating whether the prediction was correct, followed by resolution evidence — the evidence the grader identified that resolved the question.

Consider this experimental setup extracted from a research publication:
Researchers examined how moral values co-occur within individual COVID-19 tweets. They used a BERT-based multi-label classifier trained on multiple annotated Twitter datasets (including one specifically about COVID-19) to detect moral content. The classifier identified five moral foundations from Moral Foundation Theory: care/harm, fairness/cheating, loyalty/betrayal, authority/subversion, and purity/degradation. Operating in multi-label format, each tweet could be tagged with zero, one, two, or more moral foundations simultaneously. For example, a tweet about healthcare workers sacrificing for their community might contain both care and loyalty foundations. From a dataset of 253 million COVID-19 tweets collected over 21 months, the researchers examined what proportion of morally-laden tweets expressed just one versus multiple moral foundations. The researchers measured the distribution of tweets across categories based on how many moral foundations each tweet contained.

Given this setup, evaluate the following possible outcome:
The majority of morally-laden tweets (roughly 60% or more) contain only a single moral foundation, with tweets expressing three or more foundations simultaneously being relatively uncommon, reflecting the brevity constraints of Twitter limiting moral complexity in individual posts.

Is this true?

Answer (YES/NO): YES